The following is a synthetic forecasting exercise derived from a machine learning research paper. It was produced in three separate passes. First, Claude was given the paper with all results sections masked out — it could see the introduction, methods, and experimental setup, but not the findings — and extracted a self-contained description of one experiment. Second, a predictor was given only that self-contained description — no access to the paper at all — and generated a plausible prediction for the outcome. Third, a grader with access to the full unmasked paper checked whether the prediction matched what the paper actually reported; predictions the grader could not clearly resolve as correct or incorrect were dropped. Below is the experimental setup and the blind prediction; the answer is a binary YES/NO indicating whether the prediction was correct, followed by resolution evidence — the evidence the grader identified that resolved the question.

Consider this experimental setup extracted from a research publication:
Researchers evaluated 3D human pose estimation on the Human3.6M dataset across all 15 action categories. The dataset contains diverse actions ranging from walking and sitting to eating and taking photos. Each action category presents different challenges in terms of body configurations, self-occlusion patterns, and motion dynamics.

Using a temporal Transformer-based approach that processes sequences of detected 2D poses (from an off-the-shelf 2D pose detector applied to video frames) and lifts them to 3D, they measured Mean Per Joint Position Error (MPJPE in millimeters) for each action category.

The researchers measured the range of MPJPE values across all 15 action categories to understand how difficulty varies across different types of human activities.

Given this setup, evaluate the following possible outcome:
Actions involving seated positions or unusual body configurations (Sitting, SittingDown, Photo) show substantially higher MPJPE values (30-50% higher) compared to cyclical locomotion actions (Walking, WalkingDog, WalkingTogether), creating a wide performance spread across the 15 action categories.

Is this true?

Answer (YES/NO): NO